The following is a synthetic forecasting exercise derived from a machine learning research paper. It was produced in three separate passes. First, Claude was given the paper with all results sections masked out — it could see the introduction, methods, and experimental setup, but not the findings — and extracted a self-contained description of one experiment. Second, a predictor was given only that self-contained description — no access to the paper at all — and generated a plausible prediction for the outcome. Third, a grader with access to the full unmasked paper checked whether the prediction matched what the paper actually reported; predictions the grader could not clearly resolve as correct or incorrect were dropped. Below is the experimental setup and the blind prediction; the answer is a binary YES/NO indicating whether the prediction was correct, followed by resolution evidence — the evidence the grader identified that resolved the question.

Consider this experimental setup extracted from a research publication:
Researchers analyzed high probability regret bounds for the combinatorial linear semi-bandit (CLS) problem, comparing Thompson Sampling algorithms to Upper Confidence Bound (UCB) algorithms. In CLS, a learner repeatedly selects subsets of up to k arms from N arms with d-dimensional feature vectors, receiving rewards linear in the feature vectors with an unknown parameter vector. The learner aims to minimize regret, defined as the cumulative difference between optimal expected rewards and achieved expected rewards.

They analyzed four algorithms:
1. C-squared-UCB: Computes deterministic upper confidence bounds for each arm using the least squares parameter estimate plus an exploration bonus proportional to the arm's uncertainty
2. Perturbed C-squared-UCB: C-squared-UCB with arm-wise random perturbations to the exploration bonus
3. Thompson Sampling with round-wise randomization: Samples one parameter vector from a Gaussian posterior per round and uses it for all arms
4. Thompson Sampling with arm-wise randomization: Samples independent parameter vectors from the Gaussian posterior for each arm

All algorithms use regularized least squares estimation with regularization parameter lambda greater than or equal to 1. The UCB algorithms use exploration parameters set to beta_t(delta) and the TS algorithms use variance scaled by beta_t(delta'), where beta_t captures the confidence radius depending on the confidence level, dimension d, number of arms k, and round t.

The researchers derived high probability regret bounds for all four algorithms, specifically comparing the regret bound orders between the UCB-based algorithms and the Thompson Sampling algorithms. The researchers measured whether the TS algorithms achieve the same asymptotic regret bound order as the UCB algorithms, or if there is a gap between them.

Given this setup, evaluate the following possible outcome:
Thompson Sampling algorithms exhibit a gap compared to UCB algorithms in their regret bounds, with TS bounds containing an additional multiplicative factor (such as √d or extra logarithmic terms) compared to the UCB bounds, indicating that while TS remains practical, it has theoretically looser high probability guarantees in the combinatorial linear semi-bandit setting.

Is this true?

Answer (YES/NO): YES